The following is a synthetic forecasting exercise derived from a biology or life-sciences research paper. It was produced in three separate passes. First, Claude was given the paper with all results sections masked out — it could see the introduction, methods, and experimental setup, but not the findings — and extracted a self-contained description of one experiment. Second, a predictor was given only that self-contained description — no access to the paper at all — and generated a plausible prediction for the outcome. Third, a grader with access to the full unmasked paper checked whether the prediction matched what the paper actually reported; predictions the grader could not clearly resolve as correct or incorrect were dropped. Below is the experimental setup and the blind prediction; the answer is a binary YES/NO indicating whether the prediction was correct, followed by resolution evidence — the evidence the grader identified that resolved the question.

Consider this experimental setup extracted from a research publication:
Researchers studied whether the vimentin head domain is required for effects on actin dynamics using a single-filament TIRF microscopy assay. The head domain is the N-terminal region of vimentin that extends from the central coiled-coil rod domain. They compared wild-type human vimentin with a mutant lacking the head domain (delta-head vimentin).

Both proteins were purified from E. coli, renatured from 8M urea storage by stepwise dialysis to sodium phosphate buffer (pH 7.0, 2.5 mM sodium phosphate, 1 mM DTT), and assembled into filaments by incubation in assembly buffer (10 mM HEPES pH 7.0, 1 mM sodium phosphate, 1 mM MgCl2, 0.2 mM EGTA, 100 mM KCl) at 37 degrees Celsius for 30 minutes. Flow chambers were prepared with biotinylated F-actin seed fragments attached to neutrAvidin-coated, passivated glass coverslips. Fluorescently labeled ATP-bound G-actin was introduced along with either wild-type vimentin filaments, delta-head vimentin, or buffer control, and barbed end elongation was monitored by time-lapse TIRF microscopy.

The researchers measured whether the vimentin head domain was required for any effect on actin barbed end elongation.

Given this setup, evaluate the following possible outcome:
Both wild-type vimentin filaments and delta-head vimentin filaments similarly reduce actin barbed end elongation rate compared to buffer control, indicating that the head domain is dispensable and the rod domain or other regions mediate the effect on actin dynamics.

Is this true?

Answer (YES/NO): NO